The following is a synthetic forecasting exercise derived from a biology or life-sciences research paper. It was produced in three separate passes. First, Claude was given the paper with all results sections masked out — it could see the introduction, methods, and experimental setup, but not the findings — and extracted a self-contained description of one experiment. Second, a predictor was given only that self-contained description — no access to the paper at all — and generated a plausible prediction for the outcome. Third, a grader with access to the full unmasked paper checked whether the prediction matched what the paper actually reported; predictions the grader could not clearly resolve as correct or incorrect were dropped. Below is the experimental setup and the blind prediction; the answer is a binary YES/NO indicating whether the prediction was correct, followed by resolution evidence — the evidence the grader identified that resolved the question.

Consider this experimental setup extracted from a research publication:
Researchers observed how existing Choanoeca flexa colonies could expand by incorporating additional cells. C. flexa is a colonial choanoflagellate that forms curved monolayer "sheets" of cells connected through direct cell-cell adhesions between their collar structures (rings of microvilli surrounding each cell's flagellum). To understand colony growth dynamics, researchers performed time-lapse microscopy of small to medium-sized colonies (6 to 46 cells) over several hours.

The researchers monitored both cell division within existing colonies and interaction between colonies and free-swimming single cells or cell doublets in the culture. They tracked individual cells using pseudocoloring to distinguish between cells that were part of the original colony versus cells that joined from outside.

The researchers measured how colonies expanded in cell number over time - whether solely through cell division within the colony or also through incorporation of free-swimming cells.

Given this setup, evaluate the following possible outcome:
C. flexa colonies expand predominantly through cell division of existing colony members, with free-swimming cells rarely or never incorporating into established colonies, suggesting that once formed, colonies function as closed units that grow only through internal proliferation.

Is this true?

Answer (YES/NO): NO